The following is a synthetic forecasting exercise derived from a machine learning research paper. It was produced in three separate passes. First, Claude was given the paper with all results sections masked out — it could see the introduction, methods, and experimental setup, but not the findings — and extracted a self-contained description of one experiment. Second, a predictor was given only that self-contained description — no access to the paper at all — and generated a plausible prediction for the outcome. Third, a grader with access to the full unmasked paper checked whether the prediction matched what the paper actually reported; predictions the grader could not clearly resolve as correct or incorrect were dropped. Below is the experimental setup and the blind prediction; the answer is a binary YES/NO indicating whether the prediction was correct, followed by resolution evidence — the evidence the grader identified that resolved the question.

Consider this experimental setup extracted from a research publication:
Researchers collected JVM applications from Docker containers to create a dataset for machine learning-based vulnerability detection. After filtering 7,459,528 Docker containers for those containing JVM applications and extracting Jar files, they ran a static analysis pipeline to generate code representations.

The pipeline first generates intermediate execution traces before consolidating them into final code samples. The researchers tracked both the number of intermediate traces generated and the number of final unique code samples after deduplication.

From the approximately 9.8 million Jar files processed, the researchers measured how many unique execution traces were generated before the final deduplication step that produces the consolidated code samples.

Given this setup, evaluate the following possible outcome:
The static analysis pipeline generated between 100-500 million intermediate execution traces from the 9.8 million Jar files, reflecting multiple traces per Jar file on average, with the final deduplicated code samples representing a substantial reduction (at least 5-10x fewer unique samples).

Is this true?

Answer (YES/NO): NO